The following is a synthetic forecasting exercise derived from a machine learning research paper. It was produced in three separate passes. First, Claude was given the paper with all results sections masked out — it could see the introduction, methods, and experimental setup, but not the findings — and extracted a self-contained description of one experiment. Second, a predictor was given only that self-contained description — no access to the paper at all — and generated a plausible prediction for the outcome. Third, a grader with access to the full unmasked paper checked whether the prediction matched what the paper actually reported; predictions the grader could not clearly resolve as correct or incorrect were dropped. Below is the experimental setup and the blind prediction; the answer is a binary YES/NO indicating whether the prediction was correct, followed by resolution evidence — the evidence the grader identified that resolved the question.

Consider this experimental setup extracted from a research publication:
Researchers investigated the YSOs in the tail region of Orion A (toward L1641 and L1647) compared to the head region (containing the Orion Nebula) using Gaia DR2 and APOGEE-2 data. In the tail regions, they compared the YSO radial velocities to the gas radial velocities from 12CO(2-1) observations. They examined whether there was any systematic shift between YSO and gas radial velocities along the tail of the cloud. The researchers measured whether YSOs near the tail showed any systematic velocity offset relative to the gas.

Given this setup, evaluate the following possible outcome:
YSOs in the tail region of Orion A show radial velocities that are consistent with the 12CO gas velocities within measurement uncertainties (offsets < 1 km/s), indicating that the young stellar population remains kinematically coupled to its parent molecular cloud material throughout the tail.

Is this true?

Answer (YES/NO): NO